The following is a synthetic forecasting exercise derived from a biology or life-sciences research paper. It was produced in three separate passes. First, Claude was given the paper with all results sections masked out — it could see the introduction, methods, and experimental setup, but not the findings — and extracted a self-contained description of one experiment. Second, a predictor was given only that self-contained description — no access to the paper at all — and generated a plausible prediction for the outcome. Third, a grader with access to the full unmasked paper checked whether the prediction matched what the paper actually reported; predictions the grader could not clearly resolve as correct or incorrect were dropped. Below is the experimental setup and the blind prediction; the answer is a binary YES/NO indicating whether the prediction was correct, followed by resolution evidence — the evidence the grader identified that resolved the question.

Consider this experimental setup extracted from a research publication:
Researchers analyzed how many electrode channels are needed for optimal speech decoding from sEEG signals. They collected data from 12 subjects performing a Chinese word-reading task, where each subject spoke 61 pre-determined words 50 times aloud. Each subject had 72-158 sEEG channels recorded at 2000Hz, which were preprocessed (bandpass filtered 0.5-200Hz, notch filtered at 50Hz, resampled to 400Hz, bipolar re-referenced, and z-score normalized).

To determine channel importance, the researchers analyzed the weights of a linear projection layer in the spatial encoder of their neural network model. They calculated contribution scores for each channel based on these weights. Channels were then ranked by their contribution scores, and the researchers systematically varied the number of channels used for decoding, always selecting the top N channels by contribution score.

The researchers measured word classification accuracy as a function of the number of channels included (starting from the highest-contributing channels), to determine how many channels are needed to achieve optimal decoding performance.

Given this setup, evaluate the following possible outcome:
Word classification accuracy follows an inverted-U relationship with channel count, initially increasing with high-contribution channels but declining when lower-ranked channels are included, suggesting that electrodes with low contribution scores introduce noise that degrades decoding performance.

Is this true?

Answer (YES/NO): YES